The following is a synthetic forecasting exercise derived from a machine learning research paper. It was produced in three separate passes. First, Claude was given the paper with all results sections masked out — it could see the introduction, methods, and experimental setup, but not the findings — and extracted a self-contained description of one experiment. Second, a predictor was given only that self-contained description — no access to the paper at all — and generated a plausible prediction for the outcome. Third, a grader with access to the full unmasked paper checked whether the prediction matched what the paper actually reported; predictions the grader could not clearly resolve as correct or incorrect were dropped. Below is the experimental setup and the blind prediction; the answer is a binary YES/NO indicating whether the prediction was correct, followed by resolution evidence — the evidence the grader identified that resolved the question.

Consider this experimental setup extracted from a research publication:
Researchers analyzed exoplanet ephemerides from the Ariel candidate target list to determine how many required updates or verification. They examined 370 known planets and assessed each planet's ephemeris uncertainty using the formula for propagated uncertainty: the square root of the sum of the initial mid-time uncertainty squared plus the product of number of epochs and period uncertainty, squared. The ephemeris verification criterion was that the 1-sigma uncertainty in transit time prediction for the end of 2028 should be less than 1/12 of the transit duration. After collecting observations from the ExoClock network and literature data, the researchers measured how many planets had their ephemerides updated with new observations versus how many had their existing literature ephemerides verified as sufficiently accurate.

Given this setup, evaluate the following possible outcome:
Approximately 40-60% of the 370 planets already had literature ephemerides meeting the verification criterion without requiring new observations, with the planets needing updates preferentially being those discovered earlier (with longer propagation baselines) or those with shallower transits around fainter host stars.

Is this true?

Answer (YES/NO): NO